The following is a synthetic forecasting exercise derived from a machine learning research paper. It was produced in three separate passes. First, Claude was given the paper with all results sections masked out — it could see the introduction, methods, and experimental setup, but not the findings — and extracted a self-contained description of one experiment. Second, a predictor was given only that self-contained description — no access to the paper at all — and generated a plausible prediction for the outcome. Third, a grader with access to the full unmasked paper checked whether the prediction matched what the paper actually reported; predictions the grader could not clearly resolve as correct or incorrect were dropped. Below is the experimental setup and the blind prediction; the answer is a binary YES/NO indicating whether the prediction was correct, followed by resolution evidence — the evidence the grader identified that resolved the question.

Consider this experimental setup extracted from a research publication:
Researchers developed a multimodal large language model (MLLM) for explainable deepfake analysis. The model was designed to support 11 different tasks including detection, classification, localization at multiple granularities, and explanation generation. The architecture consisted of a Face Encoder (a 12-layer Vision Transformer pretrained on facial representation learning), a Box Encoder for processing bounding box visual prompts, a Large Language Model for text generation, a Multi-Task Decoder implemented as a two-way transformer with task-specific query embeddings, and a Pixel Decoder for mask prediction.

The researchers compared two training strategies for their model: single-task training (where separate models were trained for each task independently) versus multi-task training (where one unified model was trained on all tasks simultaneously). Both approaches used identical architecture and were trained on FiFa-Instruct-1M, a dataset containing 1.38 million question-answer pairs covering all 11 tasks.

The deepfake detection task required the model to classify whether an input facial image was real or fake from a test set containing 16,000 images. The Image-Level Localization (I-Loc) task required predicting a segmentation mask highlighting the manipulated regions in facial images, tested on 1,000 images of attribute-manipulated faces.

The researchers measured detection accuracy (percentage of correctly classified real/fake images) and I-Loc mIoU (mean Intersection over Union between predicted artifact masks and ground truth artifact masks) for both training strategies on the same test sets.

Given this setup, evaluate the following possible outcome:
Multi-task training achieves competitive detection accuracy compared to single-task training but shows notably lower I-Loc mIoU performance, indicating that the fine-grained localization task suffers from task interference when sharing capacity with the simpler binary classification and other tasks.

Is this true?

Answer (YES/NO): NO